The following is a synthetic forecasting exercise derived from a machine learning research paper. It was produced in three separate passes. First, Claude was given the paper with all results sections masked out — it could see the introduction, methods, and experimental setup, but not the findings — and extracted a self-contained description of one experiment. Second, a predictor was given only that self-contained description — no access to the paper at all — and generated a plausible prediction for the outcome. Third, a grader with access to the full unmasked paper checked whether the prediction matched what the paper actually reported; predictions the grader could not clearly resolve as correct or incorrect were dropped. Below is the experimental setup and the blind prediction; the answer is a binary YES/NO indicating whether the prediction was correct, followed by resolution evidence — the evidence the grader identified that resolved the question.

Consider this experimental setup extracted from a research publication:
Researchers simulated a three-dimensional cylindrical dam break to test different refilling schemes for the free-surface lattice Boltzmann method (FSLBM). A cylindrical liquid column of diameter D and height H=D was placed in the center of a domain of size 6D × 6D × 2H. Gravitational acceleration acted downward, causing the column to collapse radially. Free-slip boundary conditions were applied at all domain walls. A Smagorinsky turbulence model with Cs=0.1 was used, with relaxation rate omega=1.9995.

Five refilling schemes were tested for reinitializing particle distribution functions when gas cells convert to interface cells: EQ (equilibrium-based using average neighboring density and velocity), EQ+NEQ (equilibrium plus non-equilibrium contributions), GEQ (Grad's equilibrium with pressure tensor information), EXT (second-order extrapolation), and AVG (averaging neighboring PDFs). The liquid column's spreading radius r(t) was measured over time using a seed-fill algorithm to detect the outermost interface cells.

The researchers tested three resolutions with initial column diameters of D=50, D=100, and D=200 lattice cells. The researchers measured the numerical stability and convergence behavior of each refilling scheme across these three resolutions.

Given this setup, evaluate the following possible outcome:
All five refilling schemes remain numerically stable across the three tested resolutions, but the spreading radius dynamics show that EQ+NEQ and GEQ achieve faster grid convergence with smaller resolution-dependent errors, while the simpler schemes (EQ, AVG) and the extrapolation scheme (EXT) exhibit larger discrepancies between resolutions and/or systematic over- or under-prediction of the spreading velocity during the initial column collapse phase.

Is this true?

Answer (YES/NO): NO